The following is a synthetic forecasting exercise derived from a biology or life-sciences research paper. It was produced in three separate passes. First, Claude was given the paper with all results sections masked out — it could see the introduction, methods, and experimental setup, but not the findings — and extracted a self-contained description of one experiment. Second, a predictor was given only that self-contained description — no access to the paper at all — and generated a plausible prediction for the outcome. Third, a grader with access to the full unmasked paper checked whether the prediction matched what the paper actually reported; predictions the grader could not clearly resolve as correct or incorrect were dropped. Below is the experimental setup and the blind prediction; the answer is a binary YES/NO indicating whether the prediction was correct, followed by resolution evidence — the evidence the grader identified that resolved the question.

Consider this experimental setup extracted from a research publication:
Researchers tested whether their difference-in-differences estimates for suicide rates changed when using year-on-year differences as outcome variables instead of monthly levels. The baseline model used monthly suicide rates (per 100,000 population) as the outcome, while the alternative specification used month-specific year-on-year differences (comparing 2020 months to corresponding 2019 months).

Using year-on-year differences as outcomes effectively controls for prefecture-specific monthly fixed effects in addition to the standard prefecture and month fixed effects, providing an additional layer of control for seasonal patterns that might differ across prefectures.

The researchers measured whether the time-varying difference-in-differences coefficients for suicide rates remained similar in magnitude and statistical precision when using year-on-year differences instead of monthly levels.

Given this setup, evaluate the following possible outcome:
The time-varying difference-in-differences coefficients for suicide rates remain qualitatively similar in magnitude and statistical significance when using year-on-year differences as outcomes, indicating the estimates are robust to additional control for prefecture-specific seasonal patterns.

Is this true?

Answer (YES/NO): NO